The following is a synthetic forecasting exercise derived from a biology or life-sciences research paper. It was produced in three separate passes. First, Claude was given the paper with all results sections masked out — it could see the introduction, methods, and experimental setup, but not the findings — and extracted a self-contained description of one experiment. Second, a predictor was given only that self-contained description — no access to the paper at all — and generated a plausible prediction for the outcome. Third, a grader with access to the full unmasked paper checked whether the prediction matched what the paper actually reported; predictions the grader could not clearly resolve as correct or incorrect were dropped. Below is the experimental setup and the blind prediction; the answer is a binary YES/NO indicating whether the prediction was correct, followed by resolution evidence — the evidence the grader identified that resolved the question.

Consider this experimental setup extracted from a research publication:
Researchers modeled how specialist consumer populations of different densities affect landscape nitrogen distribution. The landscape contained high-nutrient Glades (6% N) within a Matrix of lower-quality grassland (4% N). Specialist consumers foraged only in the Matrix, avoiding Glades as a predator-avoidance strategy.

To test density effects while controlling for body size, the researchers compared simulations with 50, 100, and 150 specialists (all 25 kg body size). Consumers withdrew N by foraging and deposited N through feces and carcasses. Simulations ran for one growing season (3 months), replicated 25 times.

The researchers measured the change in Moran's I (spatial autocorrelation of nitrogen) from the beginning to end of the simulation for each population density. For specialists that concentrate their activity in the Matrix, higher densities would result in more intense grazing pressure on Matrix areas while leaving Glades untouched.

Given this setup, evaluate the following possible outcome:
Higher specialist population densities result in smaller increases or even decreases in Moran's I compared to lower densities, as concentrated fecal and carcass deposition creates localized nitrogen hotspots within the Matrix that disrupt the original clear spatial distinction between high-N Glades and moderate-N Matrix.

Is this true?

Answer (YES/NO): NO